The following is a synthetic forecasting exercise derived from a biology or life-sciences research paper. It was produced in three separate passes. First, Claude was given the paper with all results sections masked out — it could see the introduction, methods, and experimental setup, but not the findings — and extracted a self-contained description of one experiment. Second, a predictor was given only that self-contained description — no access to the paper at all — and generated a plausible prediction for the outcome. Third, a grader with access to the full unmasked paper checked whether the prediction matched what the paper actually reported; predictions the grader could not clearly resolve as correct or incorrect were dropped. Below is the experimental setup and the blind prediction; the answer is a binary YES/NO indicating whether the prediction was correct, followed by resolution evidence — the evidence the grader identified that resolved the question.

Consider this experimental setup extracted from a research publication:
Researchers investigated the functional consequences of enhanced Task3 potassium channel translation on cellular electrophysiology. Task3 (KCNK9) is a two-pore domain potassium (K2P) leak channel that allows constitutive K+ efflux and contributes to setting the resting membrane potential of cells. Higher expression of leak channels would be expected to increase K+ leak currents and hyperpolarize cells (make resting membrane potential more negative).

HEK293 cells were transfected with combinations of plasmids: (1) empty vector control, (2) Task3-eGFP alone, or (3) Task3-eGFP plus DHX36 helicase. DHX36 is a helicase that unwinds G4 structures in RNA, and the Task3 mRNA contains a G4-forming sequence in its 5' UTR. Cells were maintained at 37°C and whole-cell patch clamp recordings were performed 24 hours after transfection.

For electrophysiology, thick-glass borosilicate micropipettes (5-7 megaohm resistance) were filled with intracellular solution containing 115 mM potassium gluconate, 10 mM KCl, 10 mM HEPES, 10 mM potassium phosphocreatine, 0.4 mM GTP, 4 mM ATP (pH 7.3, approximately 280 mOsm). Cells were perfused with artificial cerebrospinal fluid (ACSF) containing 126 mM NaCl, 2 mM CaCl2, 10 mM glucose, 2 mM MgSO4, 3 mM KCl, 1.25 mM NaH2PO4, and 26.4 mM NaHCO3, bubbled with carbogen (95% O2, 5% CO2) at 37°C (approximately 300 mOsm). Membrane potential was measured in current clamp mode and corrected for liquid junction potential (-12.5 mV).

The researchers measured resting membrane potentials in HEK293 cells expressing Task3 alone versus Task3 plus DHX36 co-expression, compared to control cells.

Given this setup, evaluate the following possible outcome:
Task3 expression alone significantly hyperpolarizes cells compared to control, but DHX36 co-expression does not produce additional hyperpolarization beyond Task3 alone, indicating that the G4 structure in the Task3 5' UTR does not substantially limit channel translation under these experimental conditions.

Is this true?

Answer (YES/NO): NO